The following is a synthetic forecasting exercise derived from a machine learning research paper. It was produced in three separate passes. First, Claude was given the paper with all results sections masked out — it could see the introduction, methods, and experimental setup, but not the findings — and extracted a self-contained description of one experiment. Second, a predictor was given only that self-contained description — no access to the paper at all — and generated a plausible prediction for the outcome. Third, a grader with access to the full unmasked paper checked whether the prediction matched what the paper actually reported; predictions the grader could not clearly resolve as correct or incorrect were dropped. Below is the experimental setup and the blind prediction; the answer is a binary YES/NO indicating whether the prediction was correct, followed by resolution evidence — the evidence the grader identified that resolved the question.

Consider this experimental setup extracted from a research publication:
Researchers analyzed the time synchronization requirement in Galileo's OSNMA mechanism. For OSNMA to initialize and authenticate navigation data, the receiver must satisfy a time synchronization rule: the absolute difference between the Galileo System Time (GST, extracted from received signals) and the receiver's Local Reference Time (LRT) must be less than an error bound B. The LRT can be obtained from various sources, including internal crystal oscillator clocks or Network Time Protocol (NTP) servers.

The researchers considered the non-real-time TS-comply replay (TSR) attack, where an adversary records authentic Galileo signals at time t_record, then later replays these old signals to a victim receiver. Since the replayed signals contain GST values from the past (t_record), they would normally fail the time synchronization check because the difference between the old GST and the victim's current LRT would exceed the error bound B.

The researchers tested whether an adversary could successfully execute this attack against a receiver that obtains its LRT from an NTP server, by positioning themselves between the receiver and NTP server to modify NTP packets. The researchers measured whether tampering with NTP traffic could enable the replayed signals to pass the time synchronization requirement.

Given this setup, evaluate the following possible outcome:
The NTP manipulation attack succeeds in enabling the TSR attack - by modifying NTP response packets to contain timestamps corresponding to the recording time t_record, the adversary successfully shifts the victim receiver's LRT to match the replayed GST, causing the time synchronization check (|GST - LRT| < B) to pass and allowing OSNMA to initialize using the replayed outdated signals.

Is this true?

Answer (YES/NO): YES